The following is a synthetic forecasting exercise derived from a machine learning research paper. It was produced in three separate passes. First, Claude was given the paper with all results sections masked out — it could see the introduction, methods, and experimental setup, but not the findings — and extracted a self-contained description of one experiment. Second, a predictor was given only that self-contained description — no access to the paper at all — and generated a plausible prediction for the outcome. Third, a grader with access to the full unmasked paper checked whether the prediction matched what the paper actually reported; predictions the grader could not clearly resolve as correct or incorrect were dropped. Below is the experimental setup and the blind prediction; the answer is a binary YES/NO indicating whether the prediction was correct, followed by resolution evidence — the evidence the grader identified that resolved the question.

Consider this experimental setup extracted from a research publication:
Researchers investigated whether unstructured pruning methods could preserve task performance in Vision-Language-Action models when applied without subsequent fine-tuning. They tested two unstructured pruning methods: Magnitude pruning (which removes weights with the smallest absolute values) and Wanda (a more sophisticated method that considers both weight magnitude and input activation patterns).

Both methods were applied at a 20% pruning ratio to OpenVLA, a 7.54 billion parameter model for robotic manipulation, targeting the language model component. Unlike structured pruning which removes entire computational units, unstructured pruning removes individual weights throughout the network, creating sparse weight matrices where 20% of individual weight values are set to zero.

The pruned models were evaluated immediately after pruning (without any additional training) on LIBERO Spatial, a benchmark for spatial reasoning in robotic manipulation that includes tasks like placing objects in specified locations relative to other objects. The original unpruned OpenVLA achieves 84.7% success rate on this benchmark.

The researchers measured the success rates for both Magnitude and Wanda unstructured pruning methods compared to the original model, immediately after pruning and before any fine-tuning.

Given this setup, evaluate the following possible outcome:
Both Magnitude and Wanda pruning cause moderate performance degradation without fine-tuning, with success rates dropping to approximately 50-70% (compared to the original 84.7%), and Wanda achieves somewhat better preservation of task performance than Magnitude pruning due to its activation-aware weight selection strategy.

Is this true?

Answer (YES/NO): NO